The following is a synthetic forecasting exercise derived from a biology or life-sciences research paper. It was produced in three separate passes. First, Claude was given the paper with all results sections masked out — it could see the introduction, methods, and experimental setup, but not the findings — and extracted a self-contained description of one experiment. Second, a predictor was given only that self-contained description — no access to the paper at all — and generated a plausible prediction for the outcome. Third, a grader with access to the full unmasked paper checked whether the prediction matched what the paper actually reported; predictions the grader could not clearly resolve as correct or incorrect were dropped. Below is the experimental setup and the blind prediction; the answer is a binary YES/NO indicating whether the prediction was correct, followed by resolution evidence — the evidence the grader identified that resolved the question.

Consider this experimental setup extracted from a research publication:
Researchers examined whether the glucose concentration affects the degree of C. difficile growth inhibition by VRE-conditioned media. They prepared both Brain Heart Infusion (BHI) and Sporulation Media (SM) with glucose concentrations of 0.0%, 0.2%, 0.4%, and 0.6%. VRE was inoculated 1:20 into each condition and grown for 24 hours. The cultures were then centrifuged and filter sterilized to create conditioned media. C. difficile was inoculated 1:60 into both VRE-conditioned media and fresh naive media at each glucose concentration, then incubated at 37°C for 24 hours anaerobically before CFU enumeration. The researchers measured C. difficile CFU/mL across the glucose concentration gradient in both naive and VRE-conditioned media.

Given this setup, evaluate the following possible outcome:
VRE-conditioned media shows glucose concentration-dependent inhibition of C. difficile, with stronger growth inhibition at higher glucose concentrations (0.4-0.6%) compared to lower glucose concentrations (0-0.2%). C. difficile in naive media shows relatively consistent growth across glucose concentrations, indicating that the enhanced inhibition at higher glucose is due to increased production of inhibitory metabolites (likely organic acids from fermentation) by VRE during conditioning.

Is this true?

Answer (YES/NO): YES